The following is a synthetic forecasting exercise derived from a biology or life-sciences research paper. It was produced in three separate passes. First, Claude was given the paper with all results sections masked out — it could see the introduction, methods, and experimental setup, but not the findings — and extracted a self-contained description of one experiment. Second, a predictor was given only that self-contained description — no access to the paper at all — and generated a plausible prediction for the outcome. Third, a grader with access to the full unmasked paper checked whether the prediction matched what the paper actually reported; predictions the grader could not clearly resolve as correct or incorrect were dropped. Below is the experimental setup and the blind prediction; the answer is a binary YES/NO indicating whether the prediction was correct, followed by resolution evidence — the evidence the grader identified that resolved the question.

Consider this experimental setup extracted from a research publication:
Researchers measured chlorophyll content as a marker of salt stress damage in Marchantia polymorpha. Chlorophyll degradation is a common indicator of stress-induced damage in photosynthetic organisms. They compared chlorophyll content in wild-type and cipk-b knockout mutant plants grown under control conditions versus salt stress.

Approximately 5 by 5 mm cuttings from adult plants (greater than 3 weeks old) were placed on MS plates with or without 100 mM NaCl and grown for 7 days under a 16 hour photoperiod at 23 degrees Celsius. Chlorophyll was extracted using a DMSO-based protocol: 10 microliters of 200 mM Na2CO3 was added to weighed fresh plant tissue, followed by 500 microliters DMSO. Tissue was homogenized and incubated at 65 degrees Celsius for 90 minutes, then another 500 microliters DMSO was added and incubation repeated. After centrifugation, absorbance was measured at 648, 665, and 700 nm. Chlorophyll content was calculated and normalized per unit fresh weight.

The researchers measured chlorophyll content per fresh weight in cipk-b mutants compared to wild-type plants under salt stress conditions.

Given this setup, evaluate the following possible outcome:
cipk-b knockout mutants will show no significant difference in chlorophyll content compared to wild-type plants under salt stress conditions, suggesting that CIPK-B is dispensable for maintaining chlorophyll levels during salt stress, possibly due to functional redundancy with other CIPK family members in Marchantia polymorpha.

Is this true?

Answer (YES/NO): NO